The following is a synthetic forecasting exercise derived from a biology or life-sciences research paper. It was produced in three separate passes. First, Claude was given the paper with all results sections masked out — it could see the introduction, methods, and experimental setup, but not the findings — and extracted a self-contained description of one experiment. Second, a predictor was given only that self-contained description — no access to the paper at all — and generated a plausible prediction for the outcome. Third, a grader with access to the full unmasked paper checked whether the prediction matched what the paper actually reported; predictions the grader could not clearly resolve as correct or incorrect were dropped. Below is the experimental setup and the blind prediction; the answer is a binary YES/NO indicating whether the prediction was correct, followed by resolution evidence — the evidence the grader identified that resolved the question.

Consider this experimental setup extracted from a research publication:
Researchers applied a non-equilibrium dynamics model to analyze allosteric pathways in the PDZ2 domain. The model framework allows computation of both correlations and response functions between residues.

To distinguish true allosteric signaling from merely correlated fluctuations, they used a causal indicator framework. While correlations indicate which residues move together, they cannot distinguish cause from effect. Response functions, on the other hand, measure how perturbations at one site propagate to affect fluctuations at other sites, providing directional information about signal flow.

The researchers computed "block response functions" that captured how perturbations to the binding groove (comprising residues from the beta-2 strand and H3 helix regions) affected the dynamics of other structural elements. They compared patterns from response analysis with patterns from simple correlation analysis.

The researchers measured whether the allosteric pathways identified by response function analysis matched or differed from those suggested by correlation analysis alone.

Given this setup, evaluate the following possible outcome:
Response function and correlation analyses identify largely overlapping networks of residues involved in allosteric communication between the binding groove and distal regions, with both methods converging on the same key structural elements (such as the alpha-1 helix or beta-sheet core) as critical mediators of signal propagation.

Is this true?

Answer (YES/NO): NO